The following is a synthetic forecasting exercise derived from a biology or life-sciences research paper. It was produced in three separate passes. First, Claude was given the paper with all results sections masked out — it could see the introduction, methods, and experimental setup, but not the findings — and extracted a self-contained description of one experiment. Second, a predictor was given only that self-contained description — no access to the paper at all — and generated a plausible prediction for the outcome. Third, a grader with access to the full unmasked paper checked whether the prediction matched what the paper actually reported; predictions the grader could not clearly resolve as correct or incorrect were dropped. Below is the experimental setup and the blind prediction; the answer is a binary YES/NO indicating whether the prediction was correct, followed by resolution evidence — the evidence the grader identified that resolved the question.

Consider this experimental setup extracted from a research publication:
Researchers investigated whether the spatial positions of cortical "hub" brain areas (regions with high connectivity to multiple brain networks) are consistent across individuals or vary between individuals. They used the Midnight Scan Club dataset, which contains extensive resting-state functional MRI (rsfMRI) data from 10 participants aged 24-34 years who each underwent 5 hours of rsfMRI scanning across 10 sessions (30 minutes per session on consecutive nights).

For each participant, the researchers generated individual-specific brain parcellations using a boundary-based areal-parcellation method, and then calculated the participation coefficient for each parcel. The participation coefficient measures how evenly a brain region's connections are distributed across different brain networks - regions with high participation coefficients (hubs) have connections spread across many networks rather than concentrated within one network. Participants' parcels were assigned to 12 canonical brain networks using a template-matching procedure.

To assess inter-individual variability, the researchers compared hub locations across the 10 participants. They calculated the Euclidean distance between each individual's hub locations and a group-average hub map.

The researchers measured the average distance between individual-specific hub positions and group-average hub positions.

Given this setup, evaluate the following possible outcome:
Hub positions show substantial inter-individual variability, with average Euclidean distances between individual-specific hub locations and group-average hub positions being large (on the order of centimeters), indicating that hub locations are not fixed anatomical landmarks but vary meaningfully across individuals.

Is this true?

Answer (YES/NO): YES